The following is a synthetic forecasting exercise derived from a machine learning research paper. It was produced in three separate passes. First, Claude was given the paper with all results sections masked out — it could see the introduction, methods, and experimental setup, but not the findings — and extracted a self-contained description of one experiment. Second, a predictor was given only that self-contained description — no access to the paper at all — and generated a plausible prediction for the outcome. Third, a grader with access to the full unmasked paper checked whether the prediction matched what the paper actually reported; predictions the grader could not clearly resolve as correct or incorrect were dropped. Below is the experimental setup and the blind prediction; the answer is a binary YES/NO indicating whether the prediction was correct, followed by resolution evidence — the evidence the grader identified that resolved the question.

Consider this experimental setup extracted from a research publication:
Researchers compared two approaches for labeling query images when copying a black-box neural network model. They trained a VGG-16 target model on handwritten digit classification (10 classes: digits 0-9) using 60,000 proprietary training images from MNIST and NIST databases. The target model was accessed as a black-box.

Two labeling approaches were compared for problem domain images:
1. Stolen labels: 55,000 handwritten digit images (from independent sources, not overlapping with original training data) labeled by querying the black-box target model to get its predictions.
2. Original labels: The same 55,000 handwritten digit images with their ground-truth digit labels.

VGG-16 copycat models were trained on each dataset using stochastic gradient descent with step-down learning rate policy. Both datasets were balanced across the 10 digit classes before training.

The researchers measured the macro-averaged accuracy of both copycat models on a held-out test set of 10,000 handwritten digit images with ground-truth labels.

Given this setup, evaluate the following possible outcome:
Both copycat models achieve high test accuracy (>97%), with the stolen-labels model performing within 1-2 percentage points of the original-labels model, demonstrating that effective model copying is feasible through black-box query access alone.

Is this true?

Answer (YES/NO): NO